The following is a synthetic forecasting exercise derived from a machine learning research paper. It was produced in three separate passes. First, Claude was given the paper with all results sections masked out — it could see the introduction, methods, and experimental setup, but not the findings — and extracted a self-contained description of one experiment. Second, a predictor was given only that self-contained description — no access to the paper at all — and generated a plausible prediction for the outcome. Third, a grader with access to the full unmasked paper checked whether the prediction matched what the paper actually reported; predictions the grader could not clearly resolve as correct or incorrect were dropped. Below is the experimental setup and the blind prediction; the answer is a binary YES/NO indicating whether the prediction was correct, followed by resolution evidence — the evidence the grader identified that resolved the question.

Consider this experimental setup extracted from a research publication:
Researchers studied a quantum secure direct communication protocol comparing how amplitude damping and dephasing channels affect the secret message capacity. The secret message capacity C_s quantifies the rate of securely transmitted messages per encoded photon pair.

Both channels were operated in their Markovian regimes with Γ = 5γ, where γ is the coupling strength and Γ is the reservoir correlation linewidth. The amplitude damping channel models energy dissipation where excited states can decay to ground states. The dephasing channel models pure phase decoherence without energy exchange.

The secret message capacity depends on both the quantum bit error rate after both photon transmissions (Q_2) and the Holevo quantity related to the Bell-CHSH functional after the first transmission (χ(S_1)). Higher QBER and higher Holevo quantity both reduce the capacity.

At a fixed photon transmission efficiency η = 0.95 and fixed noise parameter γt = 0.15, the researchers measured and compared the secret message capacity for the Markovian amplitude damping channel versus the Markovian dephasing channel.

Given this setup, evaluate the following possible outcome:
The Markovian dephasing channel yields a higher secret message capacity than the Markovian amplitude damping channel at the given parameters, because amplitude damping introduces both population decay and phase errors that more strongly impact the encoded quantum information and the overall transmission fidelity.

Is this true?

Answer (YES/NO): YES